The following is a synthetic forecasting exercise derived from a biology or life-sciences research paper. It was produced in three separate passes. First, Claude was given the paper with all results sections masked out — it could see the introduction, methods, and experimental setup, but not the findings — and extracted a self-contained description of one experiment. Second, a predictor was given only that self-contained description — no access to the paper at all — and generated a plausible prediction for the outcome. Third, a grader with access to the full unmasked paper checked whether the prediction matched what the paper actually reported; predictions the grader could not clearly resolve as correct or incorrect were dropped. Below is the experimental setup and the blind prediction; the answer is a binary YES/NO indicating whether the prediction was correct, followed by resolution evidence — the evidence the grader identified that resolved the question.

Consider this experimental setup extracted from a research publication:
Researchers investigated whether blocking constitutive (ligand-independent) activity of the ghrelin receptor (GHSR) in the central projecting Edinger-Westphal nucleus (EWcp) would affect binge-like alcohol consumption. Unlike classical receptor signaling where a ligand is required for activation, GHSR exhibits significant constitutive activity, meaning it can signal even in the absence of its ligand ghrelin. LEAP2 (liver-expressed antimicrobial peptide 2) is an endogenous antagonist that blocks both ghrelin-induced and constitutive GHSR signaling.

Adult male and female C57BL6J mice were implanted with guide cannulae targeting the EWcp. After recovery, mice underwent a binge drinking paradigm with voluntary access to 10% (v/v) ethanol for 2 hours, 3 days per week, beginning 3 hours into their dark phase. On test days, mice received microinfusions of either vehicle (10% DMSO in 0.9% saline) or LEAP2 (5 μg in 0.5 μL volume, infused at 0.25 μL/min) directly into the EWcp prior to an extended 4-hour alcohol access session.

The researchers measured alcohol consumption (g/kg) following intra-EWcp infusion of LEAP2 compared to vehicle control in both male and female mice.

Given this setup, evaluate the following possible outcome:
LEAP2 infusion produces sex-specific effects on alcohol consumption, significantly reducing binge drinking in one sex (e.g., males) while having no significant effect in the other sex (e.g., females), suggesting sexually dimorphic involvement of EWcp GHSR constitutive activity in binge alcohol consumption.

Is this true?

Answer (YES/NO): NO